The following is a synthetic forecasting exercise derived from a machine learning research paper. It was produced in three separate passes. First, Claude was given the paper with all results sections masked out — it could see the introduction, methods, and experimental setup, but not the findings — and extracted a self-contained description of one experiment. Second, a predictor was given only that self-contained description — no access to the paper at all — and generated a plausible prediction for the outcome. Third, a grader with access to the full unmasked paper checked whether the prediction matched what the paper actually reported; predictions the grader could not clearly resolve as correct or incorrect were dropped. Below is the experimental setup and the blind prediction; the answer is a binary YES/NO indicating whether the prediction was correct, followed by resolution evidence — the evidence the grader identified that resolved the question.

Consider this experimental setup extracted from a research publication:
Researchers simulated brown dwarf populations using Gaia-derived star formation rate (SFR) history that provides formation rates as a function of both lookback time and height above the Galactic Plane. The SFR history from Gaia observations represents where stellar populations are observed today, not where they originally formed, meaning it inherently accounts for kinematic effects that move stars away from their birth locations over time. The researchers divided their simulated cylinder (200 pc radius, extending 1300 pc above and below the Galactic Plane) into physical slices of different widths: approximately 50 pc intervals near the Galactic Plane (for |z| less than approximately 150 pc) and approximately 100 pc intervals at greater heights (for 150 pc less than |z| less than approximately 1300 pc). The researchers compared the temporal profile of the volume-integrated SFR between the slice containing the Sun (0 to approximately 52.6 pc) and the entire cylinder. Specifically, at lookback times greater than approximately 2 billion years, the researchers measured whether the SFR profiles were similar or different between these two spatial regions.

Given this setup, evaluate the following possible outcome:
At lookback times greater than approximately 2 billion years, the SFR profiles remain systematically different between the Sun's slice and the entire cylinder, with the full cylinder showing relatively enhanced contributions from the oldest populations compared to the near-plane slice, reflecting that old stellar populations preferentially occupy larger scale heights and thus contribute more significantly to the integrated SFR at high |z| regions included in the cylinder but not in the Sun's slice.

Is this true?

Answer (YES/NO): NO